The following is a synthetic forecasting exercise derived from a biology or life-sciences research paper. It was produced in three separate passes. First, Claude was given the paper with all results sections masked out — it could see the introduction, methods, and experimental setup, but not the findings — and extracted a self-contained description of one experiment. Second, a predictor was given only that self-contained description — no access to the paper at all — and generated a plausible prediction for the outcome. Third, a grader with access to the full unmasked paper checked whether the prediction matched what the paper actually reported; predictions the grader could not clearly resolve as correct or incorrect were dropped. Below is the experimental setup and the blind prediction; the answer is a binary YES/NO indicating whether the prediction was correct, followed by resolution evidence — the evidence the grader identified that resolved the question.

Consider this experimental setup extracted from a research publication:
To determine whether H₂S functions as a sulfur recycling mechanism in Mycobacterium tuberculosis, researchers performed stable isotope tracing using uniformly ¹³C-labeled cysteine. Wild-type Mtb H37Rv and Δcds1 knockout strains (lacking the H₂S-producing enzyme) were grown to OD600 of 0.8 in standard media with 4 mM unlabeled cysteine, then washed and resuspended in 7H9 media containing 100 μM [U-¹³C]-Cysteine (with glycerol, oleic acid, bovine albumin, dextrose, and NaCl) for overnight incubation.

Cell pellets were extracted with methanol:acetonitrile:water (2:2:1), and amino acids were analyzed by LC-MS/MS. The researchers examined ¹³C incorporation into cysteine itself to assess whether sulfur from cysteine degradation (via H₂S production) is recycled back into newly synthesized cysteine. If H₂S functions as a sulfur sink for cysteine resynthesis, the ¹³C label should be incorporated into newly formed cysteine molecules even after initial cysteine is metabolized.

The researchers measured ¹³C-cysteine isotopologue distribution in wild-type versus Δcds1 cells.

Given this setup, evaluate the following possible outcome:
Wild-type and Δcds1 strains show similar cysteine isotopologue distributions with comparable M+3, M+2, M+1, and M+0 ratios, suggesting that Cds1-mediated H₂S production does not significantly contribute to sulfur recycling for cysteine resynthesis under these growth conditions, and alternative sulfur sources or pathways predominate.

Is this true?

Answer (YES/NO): NO